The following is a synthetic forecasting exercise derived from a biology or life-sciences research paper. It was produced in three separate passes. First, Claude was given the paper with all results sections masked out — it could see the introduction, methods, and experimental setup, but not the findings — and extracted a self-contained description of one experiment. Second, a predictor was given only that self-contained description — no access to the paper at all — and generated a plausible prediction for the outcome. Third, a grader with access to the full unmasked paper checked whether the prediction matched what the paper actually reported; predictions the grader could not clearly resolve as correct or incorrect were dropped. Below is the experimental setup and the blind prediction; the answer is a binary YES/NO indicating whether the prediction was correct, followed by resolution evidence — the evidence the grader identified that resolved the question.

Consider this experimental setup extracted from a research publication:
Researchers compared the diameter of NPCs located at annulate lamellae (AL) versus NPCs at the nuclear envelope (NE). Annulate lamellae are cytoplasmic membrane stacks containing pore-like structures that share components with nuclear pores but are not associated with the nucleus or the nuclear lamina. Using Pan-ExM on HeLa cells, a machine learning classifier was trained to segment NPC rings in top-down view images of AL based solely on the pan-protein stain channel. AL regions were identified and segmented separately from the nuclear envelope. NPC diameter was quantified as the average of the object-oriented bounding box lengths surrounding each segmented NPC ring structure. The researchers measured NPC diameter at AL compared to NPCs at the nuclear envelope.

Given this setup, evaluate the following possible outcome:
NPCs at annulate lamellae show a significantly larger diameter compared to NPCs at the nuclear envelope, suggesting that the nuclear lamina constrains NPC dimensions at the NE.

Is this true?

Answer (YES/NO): NO